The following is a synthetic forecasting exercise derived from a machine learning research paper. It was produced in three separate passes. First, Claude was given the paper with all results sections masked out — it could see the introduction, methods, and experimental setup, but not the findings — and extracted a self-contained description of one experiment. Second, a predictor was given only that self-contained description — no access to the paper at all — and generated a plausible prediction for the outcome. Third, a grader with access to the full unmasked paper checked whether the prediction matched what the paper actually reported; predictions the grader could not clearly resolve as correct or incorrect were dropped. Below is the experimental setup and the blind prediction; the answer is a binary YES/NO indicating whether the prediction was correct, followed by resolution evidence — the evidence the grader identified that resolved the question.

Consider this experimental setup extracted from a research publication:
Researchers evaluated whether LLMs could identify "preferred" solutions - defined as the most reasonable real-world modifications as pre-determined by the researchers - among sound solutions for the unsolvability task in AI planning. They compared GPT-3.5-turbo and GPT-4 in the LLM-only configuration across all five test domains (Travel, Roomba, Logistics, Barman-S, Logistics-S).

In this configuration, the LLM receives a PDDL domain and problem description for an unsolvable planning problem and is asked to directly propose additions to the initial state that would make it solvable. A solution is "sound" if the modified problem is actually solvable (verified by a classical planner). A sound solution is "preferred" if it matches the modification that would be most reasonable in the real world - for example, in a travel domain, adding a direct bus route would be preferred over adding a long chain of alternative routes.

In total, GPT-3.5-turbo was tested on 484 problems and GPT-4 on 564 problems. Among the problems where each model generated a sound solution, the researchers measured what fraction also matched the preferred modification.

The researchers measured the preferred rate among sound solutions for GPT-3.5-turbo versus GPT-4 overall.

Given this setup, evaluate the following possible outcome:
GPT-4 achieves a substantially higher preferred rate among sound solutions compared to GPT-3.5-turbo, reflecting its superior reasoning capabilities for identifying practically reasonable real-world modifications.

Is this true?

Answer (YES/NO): YES